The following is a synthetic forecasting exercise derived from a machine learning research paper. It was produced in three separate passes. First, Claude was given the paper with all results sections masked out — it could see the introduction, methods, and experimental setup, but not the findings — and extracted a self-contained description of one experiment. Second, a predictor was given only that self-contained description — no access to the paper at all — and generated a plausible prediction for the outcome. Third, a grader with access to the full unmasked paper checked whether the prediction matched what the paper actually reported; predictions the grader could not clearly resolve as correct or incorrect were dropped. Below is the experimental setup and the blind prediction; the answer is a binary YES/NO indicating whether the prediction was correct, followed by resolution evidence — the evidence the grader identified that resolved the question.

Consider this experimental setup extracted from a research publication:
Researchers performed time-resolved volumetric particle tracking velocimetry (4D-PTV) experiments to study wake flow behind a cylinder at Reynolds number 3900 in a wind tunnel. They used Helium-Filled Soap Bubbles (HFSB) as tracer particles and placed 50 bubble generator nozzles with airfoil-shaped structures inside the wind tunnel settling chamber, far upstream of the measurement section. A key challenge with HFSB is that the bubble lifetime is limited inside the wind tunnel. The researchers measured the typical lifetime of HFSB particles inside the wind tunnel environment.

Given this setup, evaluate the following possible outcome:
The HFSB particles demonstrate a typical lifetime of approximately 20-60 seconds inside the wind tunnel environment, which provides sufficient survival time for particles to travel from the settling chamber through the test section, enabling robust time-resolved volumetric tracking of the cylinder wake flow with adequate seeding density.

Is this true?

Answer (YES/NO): NO